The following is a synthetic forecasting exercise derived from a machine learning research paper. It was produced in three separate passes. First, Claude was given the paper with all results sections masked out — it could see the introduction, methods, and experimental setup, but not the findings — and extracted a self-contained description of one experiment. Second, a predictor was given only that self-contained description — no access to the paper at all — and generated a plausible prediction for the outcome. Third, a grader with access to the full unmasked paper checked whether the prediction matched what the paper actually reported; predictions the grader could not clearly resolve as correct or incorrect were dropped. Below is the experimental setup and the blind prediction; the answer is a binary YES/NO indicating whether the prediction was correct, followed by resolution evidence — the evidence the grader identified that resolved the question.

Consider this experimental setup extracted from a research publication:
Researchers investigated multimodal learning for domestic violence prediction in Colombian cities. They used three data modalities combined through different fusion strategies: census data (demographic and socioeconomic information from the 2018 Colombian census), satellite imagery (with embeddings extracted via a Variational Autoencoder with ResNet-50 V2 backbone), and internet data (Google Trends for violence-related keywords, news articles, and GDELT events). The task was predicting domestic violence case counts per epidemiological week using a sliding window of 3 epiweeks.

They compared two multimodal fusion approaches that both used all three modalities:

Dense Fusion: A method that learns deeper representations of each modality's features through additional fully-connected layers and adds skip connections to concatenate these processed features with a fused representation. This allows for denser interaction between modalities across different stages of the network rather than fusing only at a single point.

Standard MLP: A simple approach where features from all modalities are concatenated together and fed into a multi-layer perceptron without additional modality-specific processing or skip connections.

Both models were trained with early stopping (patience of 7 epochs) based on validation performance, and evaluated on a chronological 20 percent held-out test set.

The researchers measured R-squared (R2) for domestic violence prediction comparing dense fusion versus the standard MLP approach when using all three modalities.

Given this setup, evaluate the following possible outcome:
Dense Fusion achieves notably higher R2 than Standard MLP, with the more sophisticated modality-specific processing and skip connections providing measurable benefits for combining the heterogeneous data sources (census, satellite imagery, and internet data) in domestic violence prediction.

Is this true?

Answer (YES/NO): YES